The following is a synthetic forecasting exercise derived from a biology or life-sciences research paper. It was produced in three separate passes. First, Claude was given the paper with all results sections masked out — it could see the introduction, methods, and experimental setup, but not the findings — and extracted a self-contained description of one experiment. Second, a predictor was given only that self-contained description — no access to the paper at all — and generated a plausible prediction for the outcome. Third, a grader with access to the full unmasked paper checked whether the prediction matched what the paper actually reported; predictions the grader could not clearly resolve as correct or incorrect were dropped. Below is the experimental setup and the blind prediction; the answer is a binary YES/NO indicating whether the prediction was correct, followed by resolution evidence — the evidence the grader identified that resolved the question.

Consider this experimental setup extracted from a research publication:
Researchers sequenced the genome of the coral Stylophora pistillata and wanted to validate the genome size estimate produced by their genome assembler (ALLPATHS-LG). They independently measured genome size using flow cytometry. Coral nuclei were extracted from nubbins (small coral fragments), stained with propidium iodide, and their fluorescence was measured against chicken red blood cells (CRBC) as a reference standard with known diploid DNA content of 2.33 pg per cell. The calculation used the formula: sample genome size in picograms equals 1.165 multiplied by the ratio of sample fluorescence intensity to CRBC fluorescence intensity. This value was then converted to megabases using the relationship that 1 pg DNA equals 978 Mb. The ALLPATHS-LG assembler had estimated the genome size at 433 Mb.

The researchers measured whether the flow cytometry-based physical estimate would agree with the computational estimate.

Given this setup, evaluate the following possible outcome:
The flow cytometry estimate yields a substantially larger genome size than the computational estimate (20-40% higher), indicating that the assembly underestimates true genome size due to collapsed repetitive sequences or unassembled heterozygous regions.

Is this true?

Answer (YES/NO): NO